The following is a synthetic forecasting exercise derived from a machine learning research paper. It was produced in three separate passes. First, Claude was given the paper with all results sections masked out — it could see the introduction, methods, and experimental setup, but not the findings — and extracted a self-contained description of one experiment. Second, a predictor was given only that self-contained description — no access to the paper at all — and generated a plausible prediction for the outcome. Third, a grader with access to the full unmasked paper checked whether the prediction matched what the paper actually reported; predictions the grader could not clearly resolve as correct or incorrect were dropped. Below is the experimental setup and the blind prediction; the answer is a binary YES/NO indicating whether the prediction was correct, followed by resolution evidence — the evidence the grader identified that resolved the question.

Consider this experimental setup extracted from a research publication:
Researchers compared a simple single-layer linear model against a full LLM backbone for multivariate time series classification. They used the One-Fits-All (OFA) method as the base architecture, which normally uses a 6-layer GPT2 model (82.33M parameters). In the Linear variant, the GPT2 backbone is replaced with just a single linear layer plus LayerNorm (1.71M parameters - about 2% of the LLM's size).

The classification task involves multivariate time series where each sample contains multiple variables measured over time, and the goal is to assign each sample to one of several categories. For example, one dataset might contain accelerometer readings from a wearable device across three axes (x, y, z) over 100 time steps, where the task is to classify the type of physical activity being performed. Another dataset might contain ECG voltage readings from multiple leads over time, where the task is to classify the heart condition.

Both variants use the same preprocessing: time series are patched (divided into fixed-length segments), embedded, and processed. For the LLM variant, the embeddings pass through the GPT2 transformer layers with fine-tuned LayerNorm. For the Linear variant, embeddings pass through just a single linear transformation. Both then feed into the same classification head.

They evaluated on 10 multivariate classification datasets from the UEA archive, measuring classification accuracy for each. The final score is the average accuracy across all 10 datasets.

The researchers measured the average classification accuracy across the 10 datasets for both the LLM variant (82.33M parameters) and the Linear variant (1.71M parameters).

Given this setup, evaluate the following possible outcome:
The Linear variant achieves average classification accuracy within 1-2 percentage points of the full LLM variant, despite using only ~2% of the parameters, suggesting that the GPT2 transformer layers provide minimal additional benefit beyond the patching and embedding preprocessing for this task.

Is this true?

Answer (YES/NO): YES